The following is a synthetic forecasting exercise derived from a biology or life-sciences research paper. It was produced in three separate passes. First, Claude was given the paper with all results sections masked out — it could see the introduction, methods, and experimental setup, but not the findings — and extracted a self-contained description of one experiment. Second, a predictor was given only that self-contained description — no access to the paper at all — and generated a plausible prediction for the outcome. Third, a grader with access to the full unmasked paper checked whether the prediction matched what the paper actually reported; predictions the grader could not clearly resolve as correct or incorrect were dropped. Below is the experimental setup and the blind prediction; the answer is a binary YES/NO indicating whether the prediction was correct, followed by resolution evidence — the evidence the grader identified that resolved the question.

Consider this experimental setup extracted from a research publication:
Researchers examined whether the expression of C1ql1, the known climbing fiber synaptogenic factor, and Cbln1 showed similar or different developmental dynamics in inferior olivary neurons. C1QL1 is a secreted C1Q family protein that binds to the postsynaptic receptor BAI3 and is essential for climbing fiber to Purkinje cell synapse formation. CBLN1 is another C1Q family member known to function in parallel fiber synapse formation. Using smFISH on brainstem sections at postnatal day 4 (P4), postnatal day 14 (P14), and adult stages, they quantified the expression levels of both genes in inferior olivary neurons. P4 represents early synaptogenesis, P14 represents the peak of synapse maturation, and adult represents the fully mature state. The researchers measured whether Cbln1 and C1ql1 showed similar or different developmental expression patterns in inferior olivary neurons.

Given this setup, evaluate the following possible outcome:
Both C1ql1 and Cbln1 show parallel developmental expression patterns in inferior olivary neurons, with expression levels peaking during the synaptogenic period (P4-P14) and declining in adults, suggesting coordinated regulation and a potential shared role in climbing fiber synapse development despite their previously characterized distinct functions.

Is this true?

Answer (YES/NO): NO